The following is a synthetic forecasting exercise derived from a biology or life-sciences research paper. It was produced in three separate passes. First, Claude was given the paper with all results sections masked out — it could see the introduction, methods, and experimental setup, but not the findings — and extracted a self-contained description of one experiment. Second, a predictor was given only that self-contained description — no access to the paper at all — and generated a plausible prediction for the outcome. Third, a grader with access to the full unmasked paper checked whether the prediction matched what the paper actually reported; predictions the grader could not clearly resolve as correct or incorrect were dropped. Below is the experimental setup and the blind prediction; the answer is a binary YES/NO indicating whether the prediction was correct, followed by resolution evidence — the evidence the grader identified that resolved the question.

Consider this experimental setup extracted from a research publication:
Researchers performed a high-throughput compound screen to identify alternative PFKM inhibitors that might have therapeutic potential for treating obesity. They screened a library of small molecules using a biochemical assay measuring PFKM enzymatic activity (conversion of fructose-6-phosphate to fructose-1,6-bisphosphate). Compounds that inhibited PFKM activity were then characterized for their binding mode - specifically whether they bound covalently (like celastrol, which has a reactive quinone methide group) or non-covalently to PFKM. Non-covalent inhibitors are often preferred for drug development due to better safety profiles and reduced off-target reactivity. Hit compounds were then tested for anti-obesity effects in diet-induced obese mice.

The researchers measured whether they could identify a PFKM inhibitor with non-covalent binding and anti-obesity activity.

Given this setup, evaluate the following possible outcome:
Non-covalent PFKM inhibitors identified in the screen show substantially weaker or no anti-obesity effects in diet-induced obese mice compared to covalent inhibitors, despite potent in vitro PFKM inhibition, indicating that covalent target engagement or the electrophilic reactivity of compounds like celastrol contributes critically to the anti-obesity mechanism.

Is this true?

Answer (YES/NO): NO